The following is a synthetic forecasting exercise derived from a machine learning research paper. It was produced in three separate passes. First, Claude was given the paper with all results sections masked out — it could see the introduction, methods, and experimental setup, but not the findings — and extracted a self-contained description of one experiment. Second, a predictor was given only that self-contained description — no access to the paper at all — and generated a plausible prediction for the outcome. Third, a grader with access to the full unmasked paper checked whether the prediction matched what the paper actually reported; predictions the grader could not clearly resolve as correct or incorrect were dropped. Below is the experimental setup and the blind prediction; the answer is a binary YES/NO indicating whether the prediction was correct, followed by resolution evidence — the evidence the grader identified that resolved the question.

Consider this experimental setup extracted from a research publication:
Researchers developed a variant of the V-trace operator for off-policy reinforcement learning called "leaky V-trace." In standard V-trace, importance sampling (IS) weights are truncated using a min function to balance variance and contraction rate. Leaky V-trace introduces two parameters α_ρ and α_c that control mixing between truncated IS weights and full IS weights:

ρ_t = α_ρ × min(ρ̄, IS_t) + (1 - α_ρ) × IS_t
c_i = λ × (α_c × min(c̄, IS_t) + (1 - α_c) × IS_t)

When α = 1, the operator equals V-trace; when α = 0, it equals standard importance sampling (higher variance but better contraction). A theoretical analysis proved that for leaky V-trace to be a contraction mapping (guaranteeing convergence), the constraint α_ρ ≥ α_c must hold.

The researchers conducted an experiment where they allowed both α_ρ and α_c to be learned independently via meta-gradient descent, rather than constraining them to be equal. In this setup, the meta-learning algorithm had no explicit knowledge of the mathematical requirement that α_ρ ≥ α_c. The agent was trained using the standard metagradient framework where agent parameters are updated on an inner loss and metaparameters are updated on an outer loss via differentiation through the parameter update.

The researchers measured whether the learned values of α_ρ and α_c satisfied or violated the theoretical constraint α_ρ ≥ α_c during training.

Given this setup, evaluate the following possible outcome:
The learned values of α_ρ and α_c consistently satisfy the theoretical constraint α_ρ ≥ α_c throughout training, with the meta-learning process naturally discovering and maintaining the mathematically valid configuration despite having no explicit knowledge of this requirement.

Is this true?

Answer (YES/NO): NO